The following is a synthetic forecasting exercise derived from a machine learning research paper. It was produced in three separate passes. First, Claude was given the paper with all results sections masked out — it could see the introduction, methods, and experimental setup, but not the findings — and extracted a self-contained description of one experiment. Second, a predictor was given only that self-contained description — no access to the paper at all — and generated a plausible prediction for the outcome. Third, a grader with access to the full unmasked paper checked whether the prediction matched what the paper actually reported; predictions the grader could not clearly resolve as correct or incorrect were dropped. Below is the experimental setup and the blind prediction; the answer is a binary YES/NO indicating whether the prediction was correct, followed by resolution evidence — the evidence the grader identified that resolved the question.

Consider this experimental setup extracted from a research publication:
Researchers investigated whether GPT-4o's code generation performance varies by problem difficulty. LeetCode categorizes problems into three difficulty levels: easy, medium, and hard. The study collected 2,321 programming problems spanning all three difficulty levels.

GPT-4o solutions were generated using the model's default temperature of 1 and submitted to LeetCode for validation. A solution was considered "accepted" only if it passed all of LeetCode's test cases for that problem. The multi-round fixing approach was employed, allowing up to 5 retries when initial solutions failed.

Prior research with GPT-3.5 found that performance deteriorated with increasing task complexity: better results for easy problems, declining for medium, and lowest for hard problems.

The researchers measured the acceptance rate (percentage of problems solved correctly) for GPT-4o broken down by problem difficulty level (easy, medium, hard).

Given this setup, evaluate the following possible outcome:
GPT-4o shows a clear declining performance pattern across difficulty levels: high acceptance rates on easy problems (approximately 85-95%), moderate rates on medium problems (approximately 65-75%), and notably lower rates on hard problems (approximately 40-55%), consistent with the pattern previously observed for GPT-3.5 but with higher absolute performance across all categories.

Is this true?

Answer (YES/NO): NO